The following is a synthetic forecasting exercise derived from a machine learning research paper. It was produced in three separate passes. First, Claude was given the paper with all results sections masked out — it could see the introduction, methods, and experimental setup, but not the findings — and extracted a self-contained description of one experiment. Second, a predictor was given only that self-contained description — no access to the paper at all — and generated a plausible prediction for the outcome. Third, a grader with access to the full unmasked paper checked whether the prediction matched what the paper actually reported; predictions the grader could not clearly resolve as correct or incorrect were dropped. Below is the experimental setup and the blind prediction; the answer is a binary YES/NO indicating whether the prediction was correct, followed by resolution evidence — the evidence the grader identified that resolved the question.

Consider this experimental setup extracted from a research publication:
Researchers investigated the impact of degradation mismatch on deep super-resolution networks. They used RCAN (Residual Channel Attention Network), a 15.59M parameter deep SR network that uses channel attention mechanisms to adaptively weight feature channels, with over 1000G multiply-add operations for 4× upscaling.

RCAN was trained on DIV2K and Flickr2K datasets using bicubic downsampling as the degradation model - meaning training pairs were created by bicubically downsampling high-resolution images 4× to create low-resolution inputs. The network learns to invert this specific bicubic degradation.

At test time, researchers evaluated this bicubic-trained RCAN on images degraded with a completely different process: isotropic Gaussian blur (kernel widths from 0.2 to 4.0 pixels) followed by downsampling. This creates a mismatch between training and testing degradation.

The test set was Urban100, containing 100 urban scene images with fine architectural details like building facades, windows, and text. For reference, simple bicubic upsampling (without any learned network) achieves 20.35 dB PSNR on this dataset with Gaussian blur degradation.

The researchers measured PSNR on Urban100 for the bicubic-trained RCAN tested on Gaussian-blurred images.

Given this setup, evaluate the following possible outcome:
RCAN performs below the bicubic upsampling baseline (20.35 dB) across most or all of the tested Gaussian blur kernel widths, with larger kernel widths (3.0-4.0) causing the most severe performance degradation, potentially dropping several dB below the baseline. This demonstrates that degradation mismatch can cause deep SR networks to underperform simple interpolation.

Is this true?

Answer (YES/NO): NO